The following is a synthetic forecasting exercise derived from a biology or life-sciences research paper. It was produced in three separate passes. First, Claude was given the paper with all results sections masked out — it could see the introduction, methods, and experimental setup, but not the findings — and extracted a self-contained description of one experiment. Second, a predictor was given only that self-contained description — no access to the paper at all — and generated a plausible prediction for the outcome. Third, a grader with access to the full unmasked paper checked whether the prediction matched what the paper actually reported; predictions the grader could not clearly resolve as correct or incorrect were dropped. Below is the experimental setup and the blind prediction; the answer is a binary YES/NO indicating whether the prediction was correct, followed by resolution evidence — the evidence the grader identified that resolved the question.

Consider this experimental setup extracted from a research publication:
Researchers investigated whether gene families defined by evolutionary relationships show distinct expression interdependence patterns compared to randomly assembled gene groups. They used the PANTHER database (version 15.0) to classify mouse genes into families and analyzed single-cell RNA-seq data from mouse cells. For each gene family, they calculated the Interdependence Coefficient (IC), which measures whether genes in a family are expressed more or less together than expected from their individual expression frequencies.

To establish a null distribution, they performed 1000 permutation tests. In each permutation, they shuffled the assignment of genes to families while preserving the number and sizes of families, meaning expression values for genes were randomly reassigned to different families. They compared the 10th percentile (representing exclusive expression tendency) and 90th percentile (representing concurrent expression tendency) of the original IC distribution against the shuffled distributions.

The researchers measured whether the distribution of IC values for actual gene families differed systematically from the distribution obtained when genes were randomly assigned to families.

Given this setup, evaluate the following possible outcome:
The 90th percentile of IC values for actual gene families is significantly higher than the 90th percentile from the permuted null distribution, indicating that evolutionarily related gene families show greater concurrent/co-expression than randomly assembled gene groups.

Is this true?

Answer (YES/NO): YES